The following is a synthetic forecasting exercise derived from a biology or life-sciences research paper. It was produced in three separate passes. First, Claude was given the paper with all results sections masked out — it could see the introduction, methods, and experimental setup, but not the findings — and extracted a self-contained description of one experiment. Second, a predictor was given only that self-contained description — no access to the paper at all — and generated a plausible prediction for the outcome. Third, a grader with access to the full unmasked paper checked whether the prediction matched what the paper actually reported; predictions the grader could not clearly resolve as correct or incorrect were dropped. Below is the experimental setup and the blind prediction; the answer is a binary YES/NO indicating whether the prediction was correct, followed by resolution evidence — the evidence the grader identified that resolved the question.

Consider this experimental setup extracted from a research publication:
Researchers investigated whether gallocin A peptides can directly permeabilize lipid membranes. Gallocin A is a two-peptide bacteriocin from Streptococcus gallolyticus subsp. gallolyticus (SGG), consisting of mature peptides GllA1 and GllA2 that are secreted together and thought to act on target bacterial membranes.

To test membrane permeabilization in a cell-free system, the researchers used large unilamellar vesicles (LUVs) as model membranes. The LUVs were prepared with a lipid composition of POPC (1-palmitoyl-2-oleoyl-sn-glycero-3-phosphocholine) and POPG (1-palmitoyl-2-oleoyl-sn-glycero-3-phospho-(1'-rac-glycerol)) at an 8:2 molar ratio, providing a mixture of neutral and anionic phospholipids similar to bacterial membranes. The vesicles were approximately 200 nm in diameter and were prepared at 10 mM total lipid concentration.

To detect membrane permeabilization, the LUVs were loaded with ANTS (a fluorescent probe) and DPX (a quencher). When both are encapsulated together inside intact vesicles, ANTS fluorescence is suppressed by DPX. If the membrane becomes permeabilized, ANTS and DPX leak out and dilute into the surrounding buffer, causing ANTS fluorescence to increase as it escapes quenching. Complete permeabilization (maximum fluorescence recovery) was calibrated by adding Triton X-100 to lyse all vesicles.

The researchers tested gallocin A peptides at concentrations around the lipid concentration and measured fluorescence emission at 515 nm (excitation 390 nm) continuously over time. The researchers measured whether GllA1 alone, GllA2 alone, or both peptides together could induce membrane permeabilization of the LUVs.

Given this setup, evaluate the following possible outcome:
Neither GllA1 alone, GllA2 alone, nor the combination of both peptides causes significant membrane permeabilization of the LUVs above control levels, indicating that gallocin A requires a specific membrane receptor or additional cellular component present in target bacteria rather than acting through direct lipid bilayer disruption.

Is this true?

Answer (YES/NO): NO